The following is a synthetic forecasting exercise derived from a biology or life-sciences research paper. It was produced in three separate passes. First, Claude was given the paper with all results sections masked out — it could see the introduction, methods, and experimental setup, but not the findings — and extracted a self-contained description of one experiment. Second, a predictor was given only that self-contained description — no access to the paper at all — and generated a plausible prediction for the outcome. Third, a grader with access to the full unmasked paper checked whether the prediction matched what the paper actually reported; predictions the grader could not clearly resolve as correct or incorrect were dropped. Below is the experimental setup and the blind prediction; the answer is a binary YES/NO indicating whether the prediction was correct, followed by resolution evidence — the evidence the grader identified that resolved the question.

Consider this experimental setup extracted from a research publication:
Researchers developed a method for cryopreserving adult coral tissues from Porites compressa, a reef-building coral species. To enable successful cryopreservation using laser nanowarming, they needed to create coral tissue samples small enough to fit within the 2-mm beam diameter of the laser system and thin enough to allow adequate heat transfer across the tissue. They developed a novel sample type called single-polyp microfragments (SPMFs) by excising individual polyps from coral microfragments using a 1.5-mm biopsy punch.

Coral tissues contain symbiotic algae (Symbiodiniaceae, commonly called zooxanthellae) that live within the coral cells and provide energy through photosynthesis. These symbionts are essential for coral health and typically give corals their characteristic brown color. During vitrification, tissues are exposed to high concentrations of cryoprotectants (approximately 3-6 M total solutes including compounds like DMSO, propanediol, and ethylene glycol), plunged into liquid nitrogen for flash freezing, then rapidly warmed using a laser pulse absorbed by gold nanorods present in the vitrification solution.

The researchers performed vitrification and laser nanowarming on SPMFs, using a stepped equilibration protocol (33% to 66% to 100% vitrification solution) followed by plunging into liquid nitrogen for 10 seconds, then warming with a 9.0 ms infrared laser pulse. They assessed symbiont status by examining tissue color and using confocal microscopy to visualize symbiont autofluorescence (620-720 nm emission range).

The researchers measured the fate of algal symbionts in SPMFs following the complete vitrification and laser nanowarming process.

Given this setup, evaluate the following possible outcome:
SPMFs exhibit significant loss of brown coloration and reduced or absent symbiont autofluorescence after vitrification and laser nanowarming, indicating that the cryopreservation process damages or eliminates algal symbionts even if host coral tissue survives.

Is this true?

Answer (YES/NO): YES